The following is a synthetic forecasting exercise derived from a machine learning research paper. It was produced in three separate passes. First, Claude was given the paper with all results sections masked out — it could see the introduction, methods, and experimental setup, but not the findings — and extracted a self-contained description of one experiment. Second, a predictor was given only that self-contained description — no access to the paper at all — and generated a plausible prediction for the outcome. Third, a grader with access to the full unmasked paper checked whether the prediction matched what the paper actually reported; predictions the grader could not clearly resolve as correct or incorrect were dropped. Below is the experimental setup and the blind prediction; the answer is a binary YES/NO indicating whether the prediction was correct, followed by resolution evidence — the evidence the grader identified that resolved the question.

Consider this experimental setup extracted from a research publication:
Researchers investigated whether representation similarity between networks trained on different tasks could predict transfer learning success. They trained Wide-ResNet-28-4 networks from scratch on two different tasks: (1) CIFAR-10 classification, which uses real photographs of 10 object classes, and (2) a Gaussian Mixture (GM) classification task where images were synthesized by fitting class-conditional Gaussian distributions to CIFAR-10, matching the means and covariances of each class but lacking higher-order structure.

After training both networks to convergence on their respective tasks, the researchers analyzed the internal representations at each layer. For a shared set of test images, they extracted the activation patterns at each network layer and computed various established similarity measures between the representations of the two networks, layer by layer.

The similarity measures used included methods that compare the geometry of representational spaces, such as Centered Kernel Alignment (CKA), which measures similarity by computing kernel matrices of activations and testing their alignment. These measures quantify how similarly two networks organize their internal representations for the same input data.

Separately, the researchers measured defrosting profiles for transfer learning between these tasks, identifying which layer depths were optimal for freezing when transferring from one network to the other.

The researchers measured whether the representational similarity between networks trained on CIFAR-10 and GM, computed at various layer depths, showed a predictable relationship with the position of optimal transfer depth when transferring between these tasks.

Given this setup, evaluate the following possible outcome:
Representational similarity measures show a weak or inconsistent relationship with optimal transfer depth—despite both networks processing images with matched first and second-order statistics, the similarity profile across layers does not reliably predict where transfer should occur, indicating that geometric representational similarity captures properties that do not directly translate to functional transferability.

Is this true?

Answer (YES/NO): NO